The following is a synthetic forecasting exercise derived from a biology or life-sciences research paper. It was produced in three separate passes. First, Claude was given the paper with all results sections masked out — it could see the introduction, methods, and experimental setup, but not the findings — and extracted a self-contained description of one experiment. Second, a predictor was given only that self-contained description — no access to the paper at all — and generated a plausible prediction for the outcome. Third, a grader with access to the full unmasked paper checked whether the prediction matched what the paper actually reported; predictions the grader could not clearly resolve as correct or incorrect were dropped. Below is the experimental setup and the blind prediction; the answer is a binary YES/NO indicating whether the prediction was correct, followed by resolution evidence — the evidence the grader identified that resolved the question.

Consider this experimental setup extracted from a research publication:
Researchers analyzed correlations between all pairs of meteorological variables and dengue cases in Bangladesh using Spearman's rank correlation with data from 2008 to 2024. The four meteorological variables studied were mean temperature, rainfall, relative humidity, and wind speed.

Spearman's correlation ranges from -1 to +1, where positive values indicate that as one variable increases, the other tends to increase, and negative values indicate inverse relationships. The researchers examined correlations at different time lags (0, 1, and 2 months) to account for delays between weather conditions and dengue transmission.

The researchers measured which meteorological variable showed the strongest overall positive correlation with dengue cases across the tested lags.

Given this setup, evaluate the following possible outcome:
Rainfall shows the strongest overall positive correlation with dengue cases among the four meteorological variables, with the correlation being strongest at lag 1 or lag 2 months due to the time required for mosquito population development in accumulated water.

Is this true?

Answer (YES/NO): NO